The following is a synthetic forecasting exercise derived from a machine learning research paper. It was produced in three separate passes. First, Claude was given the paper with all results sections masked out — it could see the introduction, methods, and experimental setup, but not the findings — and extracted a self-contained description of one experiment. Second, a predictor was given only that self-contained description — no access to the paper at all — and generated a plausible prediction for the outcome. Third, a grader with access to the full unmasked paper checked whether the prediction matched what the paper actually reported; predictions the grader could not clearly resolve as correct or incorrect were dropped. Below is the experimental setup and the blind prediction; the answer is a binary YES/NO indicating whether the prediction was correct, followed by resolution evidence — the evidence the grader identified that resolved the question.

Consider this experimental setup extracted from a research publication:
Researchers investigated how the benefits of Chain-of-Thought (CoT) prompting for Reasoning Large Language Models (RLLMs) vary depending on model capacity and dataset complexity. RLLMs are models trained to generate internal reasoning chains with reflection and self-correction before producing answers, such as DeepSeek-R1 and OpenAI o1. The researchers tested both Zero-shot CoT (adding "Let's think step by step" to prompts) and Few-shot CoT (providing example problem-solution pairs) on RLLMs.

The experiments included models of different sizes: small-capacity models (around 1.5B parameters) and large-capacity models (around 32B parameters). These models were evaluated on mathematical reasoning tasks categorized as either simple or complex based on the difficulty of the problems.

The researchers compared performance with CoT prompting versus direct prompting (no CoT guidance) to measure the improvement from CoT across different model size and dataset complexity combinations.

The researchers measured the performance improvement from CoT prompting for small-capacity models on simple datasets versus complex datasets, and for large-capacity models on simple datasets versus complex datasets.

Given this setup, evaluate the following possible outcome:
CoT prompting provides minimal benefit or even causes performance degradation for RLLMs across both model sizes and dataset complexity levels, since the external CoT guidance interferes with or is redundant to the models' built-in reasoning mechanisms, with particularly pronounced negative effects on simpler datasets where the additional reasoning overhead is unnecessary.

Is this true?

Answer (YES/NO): NO